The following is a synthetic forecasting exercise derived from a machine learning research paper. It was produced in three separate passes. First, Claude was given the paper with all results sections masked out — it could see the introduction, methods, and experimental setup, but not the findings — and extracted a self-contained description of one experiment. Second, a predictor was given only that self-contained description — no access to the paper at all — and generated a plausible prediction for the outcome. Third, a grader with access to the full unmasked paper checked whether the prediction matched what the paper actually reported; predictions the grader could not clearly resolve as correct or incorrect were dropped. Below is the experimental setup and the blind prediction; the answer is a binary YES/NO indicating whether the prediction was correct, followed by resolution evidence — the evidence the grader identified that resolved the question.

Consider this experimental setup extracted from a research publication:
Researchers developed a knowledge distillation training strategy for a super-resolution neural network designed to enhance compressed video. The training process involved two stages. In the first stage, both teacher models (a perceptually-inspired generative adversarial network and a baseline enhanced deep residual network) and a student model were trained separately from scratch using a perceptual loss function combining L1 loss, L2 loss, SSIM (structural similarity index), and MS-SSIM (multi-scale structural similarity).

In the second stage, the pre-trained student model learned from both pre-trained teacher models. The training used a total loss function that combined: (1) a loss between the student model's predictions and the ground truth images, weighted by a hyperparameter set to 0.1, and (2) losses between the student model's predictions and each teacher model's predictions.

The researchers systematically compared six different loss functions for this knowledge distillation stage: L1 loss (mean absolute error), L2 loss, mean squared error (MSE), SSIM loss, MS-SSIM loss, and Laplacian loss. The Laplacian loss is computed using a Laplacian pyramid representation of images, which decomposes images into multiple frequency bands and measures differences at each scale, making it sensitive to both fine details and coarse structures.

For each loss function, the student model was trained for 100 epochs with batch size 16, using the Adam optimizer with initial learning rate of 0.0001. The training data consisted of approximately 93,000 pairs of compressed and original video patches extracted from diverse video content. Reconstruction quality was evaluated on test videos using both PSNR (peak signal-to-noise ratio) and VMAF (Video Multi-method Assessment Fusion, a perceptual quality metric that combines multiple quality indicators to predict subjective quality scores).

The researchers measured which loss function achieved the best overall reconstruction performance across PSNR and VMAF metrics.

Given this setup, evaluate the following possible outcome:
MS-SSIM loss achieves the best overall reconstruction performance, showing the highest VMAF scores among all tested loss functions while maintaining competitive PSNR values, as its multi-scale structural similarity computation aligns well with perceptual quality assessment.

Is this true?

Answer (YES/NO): NO